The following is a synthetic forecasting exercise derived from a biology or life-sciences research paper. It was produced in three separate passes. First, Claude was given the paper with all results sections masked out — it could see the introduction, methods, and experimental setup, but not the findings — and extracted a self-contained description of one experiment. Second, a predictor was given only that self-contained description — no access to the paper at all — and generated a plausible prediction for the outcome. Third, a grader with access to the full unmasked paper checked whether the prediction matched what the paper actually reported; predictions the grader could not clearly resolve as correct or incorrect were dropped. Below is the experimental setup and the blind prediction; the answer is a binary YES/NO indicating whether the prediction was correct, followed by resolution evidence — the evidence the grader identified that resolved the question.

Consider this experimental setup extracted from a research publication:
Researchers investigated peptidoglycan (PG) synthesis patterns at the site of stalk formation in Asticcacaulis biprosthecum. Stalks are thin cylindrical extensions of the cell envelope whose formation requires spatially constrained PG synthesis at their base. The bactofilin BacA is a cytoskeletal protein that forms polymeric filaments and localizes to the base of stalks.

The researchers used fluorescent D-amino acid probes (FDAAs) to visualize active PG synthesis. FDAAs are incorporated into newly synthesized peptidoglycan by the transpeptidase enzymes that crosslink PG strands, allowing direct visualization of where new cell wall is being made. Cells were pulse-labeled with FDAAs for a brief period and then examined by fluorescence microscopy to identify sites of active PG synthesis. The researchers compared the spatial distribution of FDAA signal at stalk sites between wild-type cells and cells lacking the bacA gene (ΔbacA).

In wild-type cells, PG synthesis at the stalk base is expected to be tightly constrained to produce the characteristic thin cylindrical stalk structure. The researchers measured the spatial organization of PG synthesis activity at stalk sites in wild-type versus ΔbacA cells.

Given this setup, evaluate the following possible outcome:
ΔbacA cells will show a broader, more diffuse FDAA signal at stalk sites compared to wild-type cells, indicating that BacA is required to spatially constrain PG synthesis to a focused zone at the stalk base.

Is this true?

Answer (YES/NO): YES